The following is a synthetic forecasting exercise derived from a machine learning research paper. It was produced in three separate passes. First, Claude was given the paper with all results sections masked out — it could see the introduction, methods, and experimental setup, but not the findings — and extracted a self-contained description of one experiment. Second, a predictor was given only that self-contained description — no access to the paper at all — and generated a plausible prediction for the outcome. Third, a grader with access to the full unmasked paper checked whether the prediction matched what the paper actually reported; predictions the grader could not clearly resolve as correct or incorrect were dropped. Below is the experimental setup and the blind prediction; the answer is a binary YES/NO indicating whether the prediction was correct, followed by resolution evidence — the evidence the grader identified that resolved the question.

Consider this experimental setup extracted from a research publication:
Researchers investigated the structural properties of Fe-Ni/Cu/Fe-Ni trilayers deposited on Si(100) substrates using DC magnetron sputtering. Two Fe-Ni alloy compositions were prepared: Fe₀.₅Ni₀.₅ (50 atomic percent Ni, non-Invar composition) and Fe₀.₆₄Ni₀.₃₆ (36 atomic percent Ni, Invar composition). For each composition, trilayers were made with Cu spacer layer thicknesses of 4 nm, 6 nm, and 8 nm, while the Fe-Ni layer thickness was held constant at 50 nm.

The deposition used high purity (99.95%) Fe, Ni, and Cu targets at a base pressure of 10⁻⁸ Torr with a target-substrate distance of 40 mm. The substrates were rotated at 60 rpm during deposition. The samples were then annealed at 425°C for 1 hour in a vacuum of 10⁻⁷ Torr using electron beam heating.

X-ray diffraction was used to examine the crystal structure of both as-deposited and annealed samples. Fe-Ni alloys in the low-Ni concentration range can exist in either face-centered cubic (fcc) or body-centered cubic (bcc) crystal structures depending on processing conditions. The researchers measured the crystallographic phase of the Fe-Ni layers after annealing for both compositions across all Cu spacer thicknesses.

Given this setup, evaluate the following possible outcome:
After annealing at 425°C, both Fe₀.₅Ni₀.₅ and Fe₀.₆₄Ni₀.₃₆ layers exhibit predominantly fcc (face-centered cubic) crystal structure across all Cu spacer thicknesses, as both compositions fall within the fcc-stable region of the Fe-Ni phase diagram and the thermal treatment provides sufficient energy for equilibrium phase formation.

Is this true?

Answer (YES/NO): YES